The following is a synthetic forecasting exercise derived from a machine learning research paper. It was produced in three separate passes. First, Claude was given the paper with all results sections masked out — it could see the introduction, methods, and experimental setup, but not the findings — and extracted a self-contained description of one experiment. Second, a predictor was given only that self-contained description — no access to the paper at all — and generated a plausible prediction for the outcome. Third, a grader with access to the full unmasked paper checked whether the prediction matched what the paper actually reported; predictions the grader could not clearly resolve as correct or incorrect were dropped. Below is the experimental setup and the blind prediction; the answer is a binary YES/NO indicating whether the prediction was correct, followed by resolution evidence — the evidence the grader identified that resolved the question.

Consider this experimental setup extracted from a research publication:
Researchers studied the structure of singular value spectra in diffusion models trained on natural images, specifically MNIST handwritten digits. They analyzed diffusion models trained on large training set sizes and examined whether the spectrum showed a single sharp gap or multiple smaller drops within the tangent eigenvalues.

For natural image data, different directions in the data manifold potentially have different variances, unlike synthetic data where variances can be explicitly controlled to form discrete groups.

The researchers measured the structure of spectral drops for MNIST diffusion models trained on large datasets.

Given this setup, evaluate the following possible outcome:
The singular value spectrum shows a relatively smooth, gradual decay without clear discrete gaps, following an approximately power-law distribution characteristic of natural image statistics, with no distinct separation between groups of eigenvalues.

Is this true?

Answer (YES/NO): NO